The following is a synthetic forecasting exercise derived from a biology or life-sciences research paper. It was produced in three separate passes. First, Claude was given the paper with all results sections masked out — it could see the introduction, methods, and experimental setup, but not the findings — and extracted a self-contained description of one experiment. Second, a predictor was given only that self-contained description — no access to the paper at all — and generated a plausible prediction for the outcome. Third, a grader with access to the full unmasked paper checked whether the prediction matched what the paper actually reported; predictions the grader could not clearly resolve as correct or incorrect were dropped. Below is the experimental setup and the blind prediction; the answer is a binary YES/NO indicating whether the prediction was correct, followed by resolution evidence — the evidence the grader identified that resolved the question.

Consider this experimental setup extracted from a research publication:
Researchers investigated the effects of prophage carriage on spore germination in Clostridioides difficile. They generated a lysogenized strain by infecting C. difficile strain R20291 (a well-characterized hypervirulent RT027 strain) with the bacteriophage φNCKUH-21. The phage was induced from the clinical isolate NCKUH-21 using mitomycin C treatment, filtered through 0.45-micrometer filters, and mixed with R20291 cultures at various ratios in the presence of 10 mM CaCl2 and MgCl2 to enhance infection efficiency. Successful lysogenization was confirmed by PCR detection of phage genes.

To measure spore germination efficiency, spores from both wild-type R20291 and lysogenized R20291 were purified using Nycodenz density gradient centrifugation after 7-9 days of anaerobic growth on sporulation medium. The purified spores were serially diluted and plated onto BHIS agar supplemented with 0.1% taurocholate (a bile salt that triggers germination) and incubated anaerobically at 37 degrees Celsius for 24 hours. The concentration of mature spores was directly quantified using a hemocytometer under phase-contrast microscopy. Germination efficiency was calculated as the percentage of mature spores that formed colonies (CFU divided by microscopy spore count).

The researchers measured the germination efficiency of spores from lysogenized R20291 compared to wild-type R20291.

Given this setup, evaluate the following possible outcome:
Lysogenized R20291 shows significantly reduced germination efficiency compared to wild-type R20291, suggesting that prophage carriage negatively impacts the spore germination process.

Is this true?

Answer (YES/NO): NO